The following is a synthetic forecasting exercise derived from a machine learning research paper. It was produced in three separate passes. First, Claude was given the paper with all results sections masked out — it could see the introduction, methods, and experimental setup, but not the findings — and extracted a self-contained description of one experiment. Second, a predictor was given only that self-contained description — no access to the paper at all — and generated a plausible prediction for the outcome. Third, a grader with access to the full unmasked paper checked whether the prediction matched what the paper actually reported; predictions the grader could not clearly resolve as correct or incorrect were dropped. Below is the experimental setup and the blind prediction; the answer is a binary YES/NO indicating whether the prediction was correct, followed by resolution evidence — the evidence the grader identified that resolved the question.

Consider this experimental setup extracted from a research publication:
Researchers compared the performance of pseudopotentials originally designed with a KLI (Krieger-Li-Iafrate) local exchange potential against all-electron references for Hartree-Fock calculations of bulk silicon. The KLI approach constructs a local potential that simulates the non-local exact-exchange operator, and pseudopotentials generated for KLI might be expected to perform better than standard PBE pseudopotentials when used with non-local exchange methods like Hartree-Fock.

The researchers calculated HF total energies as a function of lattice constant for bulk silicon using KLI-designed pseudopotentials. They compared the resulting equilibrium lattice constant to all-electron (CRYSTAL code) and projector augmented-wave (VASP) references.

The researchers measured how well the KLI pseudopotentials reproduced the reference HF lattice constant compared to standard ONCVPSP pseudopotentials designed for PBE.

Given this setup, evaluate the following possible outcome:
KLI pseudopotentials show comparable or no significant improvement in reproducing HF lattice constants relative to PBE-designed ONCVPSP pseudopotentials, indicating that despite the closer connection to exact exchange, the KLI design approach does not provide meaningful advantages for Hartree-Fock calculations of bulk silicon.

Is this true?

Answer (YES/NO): NO